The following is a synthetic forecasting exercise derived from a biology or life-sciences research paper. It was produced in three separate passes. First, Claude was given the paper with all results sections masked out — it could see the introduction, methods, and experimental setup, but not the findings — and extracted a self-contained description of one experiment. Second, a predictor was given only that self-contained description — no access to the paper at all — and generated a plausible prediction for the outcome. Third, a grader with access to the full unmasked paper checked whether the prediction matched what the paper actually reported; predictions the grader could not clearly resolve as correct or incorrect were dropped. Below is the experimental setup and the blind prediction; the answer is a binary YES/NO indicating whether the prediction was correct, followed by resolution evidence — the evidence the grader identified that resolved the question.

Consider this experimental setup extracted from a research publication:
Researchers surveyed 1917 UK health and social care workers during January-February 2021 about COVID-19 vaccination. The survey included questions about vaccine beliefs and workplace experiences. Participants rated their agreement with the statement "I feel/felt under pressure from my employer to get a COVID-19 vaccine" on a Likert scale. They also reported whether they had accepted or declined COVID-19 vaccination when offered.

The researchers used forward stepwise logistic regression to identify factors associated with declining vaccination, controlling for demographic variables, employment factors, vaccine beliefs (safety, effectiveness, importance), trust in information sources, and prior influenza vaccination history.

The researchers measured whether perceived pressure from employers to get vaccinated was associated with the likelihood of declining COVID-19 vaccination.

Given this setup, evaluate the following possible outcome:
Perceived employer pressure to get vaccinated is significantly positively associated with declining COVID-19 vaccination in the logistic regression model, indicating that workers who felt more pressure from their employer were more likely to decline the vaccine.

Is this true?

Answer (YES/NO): YES